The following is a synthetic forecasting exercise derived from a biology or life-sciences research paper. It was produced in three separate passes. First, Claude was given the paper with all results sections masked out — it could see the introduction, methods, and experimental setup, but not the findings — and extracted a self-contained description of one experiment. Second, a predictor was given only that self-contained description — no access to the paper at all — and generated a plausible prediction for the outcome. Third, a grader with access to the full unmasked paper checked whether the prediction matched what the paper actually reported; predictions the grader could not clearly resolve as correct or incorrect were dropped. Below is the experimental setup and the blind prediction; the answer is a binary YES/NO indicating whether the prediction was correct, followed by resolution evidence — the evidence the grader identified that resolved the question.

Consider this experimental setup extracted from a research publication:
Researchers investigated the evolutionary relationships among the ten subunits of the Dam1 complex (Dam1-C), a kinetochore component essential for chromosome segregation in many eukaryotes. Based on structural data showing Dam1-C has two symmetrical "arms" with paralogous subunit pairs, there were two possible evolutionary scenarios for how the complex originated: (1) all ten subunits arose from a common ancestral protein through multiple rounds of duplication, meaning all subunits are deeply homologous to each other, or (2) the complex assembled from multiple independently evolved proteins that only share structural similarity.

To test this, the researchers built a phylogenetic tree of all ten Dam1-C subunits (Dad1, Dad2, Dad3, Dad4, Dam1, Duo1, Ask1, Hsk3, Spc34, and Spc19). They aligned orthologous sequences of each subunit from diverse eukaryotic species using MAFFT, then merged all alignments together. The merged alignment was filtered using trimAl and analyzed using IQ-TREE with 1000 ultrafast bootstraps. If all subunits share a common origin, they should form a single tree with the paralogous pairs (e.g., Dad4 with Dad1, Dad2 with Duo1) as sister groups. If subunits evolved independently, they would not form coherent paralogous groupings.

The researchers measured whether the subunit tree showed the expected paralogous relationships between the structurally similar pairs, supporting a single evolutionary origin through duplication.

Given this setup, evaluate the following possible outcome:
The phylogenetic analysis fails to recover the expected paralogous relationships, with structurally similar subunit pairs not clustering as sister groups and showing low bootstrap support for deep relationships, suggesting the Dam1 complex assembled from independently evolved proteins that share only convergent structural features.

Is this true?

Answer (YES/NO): NO